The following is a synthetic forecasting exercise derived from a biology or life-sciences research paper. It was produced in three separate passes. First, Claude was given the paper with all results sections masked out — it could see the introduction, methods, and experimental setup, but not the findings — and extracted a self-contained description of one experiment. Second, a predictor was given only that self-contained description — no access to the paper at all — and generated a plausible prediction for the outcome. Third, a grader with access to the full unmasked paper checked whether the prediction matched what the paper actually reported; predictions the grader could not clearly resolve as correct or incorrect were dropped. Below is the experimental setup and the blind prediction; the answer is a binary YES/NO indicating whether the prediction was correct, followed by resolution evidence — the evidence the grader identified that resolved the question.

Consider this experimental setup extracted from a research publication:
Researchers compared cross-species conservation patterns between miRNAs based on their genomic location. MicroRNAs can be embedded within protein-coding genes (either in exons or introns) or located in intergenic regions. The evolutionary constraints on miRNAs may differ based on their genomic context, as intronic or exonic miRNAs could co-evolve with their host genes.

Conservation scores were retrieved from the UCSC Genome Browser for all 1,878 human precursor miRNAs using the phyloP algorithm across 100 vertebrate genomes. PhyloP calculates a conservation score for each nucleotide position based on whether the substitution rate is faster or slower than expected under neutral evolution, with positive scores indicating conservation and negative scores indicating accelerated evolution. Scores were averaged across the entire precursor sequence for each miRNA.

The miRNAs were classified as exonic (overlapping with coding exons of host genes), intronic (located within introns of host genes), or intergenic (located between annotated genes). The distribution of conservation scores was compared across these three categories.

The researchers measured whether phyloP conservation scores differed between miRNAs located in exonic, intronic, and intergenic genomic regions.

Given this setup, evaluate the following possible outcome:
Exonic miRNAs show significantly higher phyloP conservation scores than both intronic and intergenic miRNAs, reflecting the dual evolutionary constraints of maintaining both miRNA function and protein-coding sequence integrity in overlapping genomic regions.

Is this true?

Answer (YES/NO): NO